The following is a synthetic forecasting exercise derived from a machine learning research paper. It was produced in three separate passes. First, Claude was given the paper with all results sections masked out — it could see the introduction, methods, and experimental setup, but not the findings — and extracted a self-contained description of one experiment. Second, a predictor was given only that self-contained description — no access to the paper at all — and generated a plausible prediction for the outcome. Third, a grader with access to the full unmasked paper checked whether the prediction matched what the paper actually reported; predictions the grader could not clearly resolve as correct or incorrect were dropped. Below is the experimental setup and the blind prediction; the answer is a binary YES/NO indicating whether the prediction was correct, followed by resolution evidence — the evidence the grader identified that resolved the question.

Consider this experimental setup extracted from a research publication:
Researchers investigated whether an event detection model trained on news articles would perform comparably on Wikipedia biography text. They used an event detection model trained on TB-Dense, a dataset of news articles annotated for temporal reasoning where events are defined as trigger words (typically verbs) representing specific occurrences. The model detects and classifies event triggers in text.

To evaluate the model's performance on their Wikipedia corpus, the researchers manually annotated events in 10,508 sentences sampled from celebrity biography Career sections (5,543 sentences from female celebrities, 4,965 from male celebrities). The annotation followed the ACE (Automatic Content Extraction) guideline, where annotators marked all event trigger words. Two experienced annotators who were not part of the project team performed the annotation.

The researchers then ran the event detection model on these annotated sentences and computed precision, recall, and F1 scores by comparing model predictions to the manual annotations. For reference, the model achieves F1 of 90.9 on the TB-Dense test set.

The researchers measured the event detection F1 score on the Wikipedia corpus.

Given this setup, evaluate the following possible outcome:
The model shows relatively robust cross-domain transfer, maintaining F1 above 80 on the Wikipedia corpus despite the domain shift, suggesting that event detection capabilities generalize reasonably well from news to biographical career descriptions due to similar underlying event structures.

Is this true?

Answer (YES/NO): YES